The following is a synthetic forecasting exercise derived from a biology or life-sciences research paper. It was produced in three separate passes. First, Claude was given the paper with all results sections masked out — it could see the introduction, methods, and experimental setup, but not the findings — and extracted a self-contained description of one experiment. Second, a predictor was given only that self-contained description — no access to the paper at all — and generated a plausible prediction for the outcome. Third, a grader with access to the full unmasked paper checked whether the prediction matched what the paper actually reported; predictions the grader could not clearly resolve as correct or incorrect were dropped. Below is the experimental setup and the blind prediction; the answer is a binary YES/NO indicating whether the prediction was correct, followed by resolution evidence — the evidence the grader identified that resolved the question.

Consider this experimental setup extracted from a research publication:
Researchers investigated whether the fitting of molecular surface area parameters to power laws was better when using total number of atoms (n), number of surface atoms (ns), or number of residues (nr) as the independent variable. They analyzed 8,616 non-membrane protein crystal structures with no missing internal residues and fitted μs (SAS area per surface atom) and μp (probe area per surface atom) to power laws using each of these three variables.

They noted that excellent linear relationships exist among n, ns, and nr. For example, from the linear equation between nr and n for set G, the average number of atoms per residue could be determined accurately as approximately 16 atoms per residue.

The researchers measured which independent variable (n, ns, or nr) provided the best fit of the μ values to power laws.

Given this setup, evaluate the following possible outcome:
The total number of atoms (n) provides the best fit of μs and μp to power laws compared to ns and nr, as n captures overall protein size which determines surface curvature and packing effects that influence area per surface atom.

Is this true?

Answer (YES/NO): YES